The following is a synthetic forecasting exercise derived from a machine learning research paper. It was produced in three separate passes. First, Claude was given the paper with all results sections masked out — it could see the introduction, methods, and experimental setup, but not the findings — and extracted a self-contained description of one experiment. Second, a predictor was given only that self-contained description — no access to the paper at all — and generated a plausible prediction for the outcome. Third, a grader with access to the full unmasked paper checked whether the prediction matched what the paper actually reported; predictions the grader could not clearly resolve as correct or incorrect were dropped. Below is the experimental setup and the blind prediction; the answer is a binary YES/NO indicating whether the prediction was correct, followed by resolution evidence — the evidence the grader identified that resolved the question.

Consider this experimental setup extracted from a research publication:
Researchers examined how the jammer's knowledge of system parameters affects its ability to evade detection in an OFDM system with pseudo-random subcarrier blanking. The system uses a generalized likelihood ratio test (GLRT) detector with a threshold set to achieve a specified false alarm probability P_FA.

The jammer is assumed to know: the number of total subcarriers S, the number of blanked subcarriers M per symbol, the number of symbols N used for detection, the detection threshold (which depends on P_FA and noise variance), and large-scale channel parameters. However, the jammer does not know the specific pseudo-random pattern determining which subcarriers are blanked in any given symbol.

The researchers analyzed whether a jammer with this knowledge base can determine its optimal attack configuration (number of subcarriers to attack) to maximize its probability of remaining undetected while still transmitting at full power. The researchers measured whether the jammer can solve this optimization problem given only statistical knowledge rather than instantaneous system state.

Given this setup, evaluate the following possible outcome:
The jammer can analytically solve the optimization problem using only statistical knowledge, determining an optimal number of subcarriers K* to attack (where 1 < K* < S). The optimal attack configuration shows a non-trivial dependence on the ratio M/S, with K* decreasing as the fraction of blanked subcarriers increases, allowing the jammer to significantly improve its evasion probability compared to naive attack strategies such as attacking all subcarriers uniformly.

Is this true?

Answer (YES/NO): NO